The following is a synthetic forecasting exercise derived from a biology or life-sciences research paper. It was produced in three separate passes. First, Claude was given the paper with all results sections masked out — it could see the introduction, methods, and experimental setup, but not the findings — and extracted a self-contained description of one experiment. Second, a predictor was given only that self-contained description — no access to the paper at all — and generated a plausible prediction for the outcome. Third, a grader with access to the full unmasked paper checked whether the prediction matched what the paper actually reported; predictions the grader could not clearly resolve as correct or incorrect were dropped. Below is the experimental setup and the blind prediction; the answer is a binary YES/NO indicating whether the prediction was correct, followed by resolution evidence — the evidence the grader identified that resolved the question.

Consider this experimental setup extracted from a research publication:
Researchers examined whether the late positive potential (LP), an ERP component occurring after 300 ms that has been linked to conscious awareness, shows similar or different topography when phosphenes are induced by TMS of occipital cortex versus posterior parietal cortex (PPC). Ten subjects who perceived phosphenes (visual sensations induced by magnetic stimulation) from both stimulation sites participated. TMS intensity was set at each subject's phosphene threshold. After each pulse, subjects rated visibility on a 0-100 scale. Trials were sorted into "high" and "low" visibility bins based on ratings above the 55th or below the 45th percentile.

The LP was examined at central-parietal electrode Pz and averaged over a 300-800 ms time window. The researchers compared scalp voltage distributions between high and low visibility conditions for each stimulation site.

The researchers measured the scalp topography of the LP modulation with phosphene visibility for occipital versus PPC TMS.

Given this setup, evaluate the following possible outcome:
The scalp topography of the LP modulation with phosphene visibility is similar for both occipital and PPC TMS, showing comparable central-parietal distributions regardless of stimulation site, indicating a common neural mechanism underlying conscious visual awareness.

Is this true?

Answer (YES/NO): YES